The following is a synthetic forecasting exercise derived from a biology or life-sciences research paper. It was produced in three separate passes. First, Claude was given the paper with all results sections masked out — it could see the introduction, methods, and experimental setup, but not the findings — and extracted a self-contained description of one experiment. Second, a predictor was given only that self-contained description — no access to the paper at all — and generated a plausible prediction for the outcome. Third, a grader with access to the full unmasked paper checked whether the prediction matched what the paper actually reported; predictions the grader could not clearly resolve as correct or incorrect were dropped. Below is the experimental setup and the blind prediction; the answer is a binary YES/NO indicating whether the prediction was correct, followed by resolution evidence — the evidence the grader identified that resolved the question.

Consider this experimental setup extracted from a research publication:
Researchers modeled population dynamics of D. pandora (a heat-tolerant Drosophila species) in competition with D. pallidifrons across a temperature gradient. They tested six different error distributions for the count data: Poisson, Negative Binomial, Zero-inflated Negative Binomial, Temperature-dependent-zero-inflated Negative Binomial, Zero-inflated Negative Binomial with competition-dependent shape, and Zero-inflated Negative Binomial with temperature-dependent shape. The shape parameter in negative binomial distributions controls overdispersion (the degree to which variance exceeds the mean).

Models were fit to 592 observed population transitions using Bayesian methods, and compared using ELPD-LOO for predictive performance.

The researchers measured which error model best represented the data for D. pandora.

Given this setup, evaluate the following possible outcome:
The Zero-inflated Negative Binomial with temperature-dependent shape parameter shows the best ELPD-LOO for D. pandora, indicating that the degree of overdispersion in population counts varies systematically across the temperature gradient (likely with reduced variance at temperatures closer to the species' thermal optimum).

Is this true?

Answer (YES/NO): NO